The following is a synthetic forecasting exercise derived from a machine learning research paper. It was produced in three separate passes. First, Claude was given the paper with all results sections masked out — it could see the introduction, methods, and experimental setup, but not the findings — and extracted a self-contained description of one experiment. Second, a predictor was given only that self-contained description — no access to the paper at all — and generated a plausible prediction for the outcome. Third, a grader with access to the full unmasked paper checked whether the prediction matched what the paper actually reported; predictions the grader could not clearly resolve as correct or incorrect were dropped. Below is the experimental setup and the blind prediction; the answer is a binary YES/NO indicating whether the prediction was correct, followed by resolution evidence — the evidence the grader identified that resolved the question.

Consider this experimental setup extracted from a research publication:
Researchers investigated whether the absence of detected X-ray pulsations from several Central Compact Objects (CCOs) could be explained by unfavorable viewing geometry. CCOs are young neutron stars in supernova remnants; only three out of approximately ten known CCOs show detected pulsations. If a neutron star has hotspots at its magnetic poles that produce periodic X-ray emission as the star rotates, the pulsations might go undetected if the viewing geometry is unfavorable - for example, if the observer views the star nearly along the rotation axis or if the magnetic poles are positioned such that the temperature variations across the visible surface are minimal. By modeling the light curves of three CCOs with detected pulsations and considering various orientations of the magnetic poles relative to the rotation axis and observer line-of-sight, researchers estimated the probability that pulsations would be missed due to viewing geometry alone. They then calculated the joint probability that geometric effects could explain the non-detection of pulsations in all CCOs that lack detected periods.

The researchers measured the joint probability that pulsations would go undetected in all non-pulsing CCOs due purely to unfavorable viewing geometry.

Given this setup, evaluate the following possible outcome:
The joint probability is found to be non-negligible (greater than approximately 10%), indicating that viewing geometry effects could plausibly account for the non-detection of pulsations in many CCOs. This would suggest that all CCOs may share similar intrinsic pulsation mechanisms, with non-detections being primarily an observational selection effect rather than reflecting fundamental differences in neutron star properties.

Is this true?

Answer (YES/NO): NO